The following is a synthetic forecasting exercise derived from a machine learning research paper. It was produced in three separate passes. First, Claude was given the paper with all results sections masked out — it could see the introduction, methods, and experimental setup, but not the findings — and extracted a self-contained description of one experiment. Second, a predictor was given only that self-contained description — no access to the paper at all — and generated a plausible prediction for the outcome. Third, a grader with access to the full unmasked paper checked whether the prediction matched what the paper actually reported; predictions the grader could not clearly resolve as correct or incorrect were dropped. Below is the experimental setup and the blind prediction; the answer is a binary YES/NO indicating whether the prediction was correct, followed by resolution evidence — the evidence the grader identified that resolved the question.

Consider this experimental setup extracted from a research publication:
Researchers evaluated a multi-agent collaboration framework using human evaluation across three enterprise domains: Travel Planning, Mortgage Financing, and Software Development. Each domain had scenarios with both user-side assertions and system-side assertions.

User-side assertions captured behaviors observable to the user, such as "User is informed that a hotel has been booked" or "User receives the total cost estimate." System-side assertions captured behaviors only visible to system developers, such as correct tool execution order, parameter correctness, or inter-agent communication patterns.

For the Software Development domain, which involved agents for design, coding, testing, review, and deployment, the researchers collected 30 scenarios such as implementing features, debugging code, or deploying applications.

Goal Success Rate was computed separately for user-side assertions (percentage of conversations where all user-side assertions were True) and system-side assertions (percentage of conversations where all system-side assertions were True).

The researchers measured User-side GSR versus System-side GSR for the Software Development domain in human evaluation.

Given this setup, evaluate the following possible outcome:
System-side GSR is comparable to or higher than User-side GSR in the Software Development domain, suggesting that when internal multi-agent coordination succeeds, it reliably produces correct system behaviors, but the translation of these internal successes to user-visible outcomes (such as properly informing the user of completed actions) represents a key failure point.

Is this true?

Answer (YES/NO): NO